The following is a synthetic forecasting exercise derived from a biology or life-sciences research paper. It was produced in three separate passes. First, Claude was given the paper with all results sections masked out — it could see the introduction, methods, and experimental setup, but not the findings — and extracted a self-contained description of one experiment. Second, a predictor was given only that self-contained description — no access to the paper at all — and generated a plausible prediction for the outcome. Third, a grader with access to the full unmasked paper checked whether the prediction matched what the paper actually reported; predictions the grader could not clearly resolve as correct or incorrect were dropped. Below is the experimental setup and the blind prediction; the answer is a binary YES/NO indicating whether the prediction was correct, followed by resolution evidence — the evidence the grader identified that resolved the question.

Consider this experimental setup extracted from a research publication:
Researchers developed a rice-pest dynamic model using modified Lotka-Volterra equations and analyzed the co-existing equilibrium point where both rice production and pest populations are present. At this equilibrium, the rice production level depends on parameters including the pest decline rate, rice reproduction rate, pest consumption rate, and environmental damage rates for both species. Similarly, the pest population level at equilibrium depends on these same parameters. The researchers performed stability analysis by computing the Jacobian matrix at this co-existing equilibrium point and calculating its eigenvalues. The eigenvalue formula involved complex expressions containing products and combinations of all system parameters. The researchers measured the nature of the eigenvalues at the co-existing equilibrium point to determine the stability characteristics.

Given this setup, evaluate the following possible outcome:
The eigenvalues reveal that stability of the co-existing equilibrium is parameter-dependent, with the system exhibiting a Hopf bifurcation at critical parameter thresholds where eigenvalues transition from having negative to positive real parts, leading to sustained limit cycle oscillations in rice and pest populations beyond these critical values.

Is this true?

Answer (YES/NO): NO